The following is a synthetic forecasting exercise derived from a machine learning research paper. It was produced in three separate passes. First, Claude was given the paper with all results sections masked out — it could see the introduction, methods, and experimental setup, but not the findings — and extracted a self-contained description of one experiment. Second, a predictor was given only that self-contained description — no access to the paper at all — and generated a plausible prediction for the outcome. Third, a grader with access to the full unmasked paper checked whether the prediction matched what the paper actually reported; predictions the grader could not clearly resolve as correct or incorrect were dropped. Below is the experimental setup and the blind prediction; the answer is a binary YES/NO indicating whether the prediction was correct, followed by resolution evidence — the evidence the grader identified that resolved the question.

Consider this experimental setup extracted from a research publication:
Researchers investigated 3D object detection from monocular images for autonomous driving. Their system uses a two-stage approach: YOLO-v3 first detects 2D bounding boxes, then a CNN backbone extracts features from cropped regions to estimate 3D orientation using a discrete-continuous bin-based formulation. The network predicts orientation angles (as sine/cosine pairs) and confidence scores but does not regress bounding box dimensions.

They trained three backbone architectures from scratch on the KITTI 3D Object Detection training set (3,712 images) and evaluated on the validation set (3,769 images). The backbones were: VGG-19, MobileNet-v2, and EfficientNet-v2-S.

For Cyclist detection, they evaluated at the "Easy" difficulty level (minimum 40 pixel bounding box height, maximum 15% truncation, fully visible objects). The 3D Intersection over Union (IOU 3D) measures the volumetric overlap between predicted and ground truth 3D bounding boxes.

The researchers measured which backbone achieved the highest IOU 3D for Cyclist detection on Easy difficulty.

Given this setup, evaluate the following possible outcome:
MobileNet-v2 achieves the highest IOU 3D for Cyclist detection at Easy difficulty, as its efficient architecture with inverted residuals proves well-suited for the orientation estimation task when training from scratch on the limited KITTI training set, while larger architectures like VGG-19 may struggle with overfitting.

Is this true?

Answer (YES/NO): NO